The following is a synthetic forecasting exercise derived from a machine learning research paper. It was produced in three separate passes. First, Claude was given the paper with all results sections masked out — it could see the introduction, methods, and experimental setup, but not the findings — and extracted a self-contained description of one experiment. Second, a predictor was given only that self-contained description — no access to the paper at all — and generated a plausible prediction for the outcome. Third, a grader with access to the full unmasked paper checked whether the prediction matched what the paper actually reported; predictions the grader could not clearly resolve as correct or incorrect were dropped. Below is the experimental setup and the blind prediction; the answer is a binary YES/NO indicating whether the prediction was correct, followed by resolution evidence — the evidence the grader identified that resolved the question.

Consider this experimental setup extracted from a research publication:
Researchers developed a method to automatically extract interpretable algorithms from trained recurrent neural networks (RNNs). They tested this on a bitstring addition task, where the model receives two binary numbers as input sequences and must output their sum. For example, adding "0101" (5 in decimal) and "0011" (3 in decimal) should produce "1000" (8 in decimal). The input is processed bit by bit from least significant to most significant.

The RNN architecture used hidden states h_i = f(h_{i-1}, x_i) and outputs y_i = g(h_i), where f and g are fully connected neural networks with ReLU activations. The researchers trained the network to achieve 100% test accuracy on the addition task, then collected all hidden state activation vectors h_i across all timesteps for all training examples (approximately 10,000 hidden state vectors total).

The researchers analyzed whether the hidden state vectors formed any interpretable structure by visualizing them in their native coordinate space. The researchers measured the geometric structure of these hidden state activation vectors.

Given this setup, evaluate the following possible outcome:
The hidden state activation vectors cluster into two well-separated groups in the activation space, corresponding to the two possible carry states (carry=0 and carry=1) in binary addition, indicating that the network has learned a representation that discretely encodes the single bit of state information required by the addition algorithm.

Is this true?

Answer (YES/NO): NO